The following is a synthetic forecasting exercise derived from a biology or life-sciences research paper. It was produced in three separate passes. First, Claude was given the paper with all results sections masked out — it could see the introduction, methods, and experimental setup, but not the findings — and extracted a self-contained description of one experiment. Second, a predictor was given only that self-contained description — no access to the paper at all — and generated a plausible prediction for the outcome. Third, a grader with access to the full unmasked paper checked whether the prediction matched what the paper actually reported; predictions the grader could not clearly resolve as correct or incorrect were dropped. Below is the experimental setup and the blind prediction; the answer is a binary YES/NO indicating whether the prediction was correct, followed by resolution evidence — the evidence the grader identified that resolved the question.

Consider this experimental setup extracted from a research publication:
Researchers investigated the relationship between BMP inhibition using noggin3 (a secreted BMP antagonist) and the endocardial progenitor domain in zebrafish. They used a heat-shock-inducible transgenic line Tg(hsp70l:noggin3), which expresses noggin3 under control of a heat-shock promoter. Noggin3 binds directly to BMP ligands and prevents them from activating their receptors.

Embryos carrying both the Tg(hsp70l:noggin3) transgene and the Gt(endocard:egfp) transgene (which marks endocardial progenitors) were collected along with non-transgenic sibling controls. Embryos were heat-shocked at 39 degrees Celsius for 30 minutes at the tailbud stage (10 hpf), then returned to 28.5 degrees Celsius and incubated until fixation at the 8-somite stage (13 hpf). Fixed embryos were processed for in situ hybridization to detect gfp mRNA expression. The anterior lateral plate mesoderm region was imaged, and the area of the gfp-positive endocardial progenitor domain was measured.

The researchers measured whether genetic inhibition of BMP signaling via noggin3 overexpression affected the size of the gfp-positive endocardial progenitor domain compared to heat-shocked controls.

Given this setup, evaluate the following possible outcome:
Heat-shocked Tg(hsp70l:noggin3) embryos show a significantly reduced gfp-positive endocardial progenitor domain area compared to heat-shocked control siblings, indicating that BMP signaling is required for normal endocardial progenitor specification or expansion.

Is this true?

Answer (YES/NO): YES